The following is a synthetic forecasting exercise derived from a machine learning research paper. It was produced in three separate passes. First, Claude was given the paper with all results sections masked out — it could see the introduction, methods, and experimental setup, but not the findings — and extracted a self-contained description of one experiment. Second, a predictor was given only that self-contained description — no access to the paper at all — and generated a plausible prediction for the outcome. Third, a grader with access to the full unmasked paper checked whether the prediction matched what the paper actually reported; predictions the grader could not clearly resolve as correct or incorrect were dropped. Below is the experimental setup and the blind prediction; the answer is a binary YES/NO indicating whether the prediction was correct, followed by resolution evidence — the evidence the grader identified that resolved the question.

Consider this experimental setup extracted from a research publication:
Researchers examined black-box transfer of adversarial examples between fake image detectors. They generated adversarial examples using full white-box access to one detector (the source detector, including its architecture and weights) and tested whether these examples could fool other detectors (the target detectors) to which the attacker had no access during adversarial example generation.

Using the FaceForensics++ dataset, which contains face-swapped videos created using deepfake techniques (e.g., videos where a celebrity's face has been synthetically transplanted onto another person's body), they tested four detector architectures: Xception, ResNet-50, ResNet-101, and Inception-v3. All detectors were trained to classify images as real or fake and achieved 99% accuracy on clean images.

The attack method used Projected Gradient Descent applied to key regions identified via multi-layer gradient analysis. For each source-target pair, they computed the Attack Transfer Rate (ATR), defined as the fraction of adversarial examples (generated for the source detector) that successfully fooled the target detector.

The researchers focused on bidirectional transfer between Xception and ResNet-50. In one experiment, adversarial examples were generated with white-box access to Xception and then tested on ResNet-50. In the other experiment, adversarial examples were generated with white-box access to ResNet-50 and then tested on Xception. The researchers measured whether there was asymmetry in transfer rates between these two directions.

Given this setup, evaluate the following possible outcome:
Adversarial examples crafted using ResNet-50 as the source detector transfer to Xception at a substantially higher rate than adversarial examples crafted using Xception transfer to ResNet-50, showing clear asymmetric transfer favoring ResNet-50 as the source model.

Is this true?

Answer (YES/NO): NO